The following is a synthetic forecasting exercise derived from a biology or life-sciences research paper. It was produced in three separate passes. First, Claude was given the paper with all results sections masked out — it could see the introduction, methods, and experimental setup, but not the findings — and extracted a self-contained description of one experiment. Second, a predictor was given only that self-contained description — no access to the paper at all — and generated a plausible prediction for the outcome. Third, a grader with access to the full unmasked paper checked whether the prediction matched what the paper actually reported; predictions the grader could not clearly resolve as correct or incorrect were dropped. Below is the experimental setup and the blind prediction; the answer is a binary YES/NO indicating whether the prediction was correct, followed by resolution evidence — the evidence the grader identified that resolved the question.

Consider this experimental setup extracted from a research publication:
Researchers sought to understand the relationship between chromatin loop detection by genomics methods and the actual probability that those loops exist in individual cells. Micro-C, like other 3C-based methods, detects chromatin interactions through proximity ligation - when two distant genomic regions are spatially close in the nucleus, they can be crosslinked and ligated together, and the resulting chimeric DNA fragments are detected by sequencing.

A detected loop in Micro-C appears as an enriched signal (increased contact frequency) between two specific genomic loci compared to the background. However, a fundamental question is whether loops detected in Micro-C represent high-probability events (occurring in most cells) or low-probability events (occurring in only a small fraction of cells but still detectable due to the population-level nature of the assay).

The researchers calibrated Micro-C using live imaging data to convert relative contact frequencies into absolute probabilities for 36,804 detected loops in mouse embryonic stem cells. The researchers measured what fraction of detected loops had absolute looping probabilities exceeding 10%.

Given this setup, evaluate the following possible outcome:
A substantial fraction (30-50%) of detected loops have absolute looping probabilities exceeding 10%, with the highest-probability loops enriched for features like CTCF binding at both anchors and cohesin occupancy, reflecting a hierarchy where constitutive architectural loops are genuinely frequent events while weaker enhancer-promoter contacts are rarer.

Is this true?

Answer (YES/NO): NO